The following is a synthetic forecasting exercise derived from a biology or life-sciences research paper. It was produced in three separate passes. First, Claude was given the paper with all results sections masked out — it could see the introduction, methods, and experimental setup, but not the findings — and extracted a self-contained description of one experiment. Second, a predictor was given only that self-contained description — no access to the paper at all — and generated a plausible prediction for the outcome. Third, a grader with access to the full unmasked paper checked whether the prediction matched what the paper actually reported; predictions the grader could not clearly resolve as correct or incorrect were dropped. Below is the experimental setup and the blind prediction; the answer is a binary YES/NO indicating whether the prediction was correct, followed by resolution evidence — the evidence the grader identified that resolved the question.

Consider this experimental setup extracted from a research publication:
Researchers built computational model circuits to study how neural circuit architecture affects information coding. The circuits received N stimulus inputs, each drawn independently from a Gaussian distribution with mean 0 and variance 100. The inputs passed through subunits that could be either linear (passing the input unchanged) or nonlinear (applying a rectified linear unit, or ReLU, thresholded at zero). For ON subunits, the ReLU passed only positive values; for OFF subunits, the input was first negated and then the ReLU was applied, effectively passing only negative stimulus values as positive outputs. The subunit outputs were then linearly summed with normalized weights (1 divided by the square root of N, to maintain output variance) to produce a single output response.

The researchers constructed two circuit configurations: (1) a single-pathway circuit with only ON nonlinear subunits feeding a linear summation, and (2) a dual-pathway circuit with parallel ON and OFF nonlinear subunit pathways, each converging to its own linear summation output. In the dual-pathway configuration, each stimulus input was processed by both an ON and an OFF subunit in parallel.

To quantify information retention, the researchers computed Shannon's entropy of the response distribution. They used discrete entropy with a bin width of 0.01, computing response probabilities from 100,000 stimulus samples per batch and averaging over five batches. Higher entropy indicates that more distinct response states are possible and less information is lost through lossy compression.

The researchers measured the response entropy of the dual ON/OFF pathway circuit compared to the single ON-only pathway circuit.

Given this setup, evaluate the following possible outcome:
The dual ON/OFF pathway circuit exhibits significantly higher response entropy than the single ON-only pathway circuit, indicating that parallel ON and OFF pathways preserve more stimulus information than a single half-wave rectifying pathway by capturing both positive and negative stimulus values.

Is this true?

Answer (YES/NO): YES